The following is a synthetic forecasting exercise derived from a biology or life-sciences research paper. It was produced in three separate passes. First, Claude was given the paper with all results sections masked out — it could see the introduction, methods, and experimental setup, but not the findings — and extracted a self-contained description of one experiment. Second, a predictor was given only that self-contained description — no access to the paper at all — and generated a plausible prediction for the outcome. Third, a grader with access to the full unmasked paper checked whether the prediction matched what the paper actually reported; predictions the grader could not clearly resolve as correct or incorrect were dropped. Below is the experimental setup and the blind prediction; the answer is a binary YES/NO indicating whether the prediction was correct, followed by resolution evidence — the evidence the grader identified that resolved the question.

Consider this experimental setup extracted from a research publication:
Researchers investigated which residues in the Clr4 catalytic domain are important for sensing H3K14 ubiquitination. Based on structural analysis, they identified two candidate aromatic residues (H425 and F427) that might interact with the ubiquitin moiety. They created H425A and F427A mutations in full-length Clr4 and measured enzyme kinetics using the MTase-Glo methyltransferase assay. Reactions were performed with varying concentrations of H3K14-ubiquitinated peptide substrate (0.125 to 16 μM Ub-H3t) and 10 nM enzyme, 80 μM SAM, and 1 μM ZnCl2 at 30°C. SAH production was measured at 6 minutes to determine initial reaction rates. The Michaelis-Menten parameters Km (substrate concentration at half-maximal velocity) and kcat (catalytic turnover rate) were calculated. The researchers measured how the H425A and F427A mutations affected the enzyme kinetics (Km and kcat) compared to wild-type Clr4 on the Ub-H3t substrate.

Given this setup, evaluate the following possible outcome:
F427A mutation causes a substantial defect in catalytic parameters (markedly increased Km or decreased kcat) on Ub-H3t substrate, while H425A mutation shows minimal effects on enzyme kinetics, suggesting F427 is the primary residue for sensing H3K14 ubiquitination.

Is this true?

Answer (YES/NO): NO